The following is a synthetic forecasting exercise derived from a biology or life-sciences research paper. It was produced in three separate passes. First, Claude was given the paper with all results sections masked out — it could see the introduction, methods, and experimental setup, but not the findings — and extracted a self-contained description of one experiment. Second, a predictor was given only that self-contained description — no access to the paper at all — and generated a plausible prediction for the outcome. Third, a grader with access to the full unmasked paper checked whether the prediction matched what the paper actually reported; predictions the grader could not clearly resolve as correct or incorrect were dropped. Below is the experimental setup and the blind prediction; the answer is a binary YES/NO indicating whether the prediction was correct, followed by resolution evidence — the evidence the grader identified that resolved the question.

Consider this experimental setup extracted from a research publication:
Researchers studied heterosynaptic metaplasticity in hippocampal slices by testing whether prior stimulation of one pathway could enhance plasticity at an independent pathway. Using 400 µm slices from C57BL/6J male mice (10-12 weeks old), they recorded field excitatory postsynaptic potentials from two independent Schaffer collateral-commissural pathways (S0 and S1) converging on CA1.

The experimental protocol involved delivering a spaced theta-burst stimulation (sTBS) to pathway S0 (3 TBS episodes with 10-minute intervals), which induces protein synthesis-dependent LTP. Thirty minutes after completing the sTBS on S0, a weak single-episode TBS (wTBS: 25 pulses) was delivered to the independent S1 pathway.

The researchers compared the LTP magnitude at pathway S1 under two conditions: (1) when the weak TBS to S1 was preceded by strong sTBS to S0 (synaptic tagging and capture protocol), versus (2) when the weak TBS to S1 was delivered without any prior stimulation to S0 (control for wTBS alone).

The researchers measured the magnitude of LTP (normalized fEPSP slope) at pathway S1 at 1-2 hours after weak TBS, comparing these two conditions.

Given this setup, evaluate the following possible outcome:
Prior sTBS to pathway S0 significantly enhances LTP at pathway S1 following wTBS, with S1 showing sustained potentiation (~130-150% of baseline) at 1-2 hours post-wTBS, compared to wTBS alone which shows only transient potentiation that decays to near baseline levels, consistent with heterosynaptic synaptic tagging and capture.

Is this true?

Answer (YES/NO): NO